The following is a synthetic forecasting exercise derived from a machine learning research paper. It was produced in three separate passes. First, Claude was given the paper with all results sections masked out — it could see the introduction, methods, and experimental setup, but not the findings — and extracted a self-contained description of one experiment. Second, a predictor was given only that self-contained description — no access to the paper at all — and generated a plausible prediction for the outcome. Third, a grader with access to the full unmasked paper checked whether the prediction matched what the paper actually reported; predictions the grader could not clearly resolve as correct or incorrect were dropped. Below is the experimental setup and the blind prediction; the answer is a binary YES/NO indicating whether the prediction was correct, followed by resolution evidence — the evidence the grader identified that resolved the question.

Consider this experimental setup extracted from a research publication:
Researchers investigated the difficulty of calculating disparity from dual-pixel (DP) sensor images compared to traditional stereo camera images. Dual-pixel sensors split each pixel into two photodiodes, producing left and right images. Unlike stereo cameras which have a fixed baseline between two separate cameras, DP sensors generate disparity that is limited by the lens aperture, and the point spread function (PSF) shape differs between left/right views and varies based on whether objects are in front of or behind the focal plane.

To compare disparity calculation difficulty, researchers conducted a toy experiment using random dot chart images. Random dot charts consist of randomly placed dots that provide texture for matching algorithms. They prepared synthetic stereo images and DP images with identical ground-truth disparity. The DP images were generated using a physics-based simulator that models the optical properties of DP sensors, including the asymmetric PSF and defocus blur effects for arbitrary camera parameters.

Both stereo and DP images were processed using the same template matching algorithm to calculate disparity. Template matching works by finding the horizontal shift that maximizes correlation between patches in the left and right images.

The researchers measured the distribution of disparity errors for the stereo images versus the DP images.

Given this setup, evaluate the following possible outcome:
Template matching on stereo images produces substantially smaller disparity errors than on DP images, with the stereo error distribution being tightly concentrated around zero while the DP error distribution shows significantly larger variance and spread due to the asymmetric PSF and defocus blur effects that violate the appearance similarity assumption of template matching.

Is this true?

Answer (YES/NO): YES